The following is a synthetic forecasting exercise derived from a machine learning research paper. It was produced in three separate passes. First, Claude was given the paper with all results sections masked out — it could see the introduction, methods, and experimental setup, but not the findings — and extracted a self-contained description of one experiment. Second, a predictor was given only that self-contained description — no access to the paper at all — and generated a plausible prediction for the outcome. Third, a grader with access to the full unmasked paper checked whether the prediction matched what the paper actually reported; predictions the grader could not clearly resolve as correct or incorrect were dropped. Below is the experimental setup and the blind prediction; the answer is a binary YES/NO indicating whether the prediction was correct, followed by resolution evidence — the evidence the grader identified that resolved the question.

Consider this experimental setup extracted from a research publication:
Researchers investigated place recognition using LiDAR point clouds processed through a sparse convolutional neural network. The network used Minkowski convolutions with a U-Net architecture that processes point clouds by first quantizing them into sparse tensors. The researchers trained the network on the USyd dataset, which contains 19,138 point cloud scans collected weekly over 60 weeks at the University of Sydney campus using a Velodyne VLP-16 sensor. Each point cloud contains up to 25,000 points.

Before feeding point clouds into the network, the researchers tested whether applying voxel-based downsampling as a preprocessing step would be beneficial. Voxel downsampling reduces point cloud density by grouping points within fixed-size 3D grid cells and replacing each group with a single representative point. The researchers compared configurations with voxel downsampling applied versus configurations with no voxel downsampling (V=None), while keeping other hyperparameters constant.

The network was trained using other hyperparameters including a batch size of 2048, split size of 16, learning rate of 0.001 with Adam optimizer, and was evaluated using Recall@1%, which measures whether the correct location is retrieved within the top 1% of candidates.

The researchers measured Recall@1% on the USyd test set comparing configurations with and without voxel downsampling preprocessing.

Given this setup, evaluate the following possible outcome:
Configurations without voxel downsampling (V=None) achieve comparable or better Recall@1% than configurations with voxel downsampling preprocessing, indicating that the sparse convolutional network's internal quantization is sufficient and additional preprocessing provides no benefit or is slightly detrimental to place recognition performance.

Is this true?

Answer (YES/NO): YES